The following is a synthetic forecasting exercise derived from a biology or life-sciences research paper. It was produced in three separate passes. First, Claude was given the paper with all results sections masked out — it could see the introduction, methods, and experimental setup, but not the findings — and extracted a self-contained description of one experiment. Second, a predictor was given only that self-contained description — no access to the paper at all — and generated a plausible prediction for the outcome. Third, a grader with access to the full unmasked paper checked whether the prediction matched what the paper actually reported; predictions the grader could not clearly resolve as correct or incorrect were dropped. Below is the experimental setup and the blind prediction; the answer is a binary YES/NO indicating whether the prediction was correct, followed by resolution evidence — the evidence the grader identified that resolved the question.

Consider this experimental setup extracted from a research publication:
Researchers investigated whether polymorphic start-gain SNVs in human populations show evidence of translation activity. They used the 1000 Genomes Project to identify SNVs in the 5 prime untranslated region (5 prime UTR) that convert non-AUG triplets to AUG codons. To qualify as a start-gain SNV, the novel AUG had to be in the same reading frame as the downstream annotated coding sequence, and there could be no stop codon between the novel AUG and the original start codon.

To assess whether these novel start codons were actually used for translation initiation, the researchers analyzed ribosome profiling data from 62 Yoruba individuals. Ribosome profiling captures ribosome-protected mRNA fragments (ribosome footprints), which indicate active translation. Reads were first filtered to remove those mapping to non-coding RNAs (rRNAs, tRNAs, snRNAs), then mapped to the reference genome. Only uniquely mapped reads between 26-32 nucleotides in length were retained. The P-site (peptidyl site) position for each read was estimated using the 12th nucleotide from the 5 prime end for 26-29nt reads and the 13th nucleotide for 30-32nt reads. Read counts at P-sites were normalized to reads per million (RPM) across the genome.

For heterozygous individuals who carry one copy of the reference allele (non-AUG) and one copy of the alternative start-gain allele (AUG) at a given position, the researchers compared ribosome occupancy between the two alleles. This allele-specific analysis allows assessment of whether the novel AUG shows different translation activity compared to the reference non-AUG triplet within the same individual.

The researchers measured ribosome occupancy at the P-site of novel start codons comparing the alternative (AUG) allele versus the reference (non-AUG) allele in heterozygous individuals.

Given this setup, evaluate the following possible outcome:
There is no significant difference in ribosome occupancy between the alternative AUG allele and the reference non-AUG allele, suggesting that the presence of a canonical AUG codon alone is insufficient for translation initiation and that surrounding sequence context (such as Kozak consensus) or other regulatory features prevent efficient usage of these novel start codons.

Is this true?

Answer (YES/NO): NO